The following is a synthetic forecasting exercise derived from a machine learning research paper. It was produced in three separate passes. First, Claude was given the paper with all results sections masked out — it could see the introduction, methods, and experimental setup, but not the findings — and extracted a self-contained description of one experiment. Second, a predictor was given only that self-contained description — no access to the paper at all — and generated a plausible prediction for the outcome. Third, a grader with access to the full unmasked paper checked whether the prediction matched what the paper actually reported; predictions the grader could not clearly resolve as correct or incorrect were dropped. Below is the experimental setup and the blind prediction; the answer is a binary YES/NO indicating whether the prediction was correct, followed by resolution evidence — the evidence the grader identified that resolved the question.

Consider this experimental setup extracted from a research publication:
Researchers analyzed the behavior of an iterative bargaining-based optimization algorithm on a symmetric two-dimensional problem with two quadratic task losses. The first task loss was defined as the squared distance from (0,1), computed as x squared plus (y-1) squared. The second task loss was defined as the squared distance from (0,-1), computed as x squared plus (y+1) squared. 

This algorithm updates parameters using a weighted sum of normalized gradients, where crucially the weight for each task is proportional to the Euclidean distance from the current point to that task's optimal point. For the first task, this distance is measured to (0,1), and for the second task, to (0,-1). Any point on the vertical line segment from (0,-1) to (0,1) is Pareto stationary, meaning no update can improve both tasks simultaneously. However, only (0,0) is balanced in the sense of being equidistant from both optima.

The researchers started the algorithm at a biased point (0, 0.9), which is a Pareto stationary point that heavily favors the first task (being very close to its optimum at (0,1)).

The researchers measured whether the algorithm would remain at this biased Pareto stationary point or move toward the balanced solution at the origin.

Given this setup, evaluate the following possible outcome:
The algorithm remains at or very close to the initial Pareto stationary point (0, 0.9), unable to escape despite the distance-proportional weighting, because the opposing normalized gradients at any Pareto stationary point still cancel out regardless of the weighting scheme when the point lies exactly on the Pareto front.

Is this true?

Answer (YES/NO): NO